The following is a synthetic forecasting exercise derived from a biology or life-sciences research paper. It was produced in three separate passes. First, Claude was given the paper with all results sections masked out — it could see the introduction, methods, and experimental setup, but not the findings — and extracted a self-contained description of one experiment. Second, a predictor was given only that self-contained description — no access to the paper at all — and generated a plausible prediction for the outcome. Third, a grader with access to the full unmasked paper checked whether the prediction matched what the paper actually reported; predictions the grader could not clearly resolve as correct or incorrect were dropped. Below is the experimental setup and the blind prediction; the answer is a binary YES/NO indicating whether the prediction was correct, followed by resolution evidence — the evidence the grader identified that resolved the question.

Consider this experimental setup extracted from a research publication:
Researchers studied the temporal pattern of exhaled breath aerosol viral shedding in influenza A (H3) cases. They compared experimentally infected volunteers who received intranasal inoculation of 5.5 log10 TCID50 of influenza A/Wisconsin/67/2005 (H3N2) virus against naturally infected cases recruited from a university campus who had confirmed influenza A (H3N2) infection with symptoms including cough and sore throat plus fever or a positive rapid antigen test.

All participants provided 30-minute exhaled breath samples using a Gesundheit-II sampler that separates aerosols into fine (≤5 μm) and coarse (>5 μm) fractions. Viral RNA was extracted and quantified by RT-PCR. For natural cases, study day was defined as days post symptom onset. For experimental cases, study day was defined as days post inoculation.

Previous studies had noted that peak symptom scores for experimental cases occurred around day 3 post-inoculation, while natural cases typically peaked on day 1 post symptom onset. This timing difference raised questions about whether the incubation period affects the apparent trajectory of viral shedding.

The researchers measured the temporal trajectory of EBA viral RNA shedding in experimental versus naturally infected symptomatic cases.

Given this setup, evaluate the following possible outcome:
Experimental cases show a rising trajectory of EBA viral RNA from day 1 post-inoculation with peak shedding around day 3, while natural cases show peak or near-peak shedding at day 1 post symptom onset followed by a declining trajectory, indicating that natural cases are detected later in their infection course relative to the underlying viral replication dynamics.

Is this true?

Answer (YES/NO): YES